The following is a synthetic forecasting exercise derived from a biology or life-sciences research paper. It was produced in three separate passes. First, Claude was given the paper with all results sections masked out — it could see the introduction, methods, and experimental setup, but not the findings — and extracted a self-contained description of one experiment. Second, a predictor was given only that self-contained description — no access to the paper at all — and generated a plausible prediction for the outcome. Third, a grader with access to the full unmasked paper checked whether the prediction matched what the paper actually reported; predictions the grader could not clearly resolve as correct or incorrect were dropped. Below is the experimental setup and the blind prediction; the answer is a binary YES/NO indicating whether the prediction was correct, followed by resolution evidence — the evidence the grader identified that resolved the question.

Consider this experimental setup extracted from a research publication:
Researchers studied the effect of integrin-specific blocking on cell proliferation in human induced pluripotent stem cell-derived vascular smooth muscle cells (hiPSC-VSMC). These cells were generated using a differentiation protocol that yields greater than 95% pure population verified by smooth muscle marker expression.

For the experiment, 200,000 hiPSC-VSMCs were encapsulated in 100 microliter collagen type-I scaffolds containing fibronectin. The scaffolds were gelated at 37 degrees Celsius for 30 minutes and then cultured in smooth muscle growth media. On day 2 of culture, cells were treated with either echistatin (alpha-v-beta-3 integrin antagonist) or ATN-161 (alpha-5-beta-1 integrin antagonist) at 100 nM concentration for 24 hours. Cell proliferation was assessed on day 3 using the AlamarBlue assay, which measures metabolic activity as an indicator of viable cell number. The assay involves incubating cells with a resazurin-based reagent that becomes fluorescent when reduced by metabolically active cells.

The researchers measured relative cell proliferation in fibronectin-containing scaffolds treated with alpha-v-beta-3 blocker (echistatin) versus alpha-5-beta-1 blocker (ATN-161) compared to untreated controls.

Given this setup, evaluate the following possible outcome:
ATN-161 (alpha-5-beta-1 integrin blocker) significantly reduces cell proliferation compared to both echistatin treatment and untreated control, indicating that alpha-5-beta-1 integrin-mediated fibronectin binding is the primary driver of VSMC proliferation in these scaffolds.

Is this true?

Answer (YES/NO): NO